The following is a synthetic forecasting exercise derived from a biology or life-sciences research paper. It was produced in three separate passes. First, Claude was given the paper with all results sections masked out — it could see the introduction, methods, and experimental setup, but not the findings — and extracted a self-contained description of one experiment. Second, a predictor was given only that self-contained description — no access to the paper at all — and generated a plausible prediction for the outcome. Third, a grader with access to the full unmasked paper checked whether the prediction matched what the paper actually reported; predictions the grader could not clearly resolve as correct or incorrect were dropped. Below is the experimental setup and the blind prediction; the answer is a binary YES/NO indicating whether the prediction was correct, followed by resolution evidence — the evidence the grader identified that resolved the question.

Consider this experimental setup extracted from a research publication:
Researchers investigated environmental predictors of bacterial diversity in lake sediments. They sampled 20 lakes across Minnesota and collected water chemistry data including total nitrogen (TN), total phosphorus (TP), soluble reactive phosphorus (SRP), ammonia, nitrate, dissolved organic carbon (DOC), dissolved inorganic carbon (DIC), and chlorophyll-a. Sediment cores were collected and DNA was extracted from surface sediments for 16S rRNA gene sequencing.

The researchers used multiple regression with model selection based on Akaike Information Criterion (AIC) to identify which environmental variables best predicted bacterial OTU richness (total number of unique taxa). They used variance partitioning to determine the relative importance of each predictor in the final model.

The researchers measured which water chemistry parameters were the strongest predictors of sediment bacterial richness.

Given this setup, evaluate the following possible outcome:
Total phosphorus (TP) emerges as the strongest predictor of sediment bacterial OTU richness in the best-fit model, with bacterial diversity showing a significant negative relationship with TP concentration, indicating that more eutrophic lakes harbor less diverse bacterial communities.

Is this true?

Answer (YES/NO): NO